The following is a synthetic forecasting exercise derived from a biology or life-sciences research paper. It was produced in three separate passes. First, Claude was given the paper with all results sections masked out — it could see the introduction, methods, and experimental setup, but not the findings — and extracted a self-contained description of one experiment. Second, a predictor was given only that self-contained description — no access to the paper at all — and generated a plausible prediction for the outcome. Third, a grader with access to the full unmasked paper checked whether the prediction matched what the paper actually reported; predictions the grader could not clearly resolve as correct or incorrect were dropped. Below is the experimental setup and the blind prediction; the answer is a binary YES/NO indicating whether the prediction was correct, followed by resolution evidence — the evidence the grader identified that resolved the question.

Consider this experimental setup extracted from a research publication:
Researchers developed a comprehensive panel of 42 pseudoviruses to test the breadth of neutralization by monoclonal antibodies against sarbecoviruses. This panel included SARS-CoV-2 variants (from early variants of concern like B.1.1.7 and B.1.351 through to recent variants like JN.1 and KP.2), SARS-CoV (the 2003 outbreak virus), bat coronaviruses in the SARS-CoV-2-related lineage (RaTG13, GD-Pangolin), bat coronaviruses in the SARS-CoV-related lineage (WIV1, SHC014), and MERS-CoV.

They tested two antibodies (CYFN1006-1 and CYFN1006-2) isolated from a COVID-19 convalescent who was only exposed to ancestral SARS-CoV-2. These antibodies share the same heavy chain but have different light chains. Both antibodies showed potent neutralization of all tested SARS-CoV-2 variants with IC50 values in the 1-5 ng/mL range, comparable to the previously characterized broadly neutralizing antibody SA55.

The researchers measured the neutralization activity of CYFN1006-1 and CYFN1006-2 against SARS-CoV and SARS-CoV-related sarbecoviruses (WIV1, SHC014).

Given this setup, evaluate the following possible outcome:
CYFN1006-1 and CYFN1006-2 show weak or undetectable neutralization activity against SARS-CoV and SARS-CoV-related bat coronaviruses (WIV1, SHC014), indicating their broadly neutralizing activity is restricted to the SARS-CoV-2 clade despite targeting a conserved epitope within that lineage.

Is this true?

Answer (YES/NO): NO